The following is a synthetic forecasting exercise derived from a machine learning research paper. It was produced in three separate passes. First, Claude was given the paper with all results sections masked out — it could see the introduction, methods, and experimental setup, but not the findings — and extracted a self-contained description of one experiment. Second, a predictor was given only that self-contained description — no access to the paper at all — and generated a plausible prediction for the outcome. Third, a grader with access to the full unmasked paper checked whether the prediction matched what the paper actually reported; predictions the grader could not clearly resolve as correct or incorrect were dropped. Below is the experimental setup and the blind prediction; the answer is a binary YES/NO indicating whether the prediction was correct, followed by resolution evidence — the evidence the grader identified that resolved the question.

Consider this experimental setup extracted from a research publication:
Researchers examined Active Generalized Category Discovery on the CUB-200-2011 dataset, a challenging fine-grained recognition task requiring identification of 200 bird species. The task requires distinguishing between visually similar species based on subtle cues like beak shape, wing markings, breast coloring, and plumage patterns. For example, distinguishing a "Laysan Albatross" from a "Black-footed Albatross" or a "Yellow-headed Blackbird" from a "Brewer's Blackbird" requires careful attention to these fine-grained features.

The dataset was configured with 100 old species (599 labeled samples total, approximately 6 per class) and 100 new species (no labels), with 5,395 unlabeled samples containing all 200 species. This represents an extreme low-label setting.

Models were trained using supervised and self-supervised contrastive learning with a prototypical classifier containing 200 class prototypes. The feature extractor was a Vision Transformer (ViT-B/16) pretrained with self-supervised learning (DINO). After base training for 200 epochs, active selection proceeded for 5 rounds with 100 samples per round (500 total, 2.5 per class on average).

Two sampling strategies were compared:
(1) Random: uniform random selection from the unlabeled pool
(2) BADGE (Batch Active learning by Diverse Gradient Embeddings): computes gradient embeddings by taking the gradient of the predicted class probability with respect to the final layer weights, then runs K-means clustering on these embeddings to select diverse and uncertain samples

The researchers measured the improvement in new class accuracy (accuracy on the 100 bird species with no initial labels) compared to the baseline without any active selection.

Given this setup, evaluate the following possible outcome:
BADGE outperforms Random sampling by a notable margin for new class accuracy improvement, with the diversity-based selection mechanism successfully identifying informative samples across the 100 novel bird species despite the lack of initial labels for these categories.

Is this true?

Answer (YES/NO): NO